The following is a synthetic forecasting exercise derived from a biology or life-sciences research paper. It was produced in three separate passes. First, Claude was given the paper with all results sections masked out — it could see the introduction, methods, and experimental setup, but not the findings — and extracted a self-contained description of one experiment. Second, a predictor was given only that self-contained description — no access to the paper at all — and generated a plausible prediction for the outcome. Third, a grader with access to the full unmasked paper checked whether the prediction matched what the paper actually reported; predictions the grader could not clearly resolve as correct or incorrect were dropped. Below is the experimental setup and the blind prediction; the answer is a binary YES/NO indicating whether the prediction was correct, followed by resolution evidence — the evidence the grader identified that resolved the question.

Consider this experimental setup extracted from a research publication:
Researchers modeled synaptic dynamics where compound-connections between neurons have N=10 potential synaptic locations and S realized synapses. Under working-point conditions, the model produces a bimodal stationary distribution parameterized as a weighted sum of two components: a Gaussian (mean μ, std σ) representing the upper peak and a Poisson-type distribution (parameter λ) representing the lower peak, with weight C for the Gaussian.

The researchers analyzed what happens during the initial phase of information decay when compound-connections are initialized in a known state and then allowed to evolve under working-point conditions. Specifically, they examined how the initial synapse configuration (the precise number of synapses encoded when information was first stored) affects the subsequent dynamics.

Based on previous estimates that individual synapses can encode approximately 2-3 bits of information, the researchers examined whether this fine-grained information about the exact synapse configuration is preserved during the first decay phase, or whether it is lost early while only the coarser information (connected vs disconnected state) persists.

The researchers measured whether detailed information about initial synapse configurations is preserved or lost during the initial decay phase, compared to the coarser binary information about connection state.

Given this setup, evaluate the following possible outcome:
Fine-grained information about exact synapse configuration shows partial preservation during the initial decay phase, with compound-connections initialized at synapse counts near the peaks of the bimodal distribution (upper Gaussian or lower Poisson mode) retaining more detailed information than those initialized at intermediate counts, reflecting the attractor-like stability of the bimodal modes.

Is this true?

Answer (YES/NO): NO